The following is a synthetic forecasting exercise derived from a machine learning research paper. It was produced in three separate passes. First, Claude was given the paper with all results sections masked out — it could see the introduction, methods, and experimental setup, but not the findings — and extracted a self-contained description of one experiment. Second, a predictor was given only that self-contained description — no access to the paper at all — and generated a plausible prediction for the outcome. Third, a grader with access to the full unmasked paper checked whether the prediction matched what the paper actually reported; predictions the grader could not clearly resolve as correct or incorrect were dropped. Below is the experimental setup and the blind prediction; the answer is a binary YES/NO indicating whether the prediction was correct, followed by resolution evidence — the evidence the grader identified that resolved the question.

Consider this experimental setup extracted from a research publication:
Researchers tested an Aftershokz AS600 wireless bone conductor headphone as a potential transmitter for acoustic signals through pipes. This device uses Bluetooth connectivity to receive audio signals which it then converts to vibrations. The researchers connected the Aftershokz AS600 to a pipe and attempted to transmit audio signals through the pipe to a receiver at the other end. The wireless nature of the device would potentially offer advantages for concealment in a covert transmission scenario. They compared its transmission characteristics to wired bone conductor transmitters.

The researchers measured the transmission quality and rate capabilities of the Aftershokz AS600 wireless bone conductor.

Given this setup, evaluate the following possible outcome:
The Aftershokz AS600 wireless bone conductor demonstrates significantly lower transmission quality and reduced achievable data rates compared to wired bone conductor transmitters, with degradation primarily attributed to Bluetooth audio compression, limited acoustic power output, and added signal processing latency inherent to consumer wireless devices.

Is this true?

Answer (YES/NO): NO